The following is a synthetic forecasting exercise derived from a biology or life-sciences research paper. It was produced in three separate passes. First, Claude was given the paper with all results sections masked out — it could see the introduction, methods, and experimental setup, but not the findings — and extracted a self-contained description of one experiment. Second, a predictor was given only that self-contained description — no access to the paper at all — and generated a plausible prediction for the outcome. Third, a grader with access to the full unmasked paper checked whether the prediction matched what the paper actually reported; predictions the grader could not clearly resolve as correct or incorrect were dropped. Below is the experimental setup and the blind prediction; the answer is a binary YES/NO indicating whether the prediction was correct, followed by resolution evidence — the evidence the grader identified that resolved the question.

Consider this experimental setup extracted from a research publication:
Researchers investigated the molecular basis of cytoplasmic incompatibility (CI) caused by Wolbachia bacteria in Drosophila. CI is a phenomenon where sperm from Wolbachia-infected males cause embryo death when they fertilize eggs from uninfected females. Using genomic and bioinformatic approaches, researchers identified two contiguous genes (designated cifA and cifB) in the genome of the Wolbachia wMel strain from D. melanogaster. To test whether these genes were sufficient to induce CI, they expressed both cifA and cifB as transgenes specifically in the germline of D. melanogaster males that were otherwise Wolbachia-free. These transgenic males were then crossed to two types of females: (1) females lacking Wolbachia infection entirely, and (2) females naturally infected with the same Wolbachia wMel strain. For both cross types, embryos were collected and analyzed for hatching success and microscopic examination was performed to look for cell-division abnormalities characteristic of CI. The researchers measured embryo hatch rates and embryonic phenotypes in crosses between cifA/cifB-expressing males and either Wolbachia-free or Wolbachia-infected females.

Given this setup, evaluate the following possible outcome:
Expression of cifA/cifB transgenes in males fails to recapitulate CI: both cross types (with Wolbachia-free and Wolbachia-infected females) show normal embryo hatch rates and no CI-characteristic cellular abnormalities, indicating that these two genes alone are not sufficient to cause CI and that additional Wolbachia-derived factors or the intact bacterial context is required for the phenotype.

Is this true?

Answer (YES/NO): NO